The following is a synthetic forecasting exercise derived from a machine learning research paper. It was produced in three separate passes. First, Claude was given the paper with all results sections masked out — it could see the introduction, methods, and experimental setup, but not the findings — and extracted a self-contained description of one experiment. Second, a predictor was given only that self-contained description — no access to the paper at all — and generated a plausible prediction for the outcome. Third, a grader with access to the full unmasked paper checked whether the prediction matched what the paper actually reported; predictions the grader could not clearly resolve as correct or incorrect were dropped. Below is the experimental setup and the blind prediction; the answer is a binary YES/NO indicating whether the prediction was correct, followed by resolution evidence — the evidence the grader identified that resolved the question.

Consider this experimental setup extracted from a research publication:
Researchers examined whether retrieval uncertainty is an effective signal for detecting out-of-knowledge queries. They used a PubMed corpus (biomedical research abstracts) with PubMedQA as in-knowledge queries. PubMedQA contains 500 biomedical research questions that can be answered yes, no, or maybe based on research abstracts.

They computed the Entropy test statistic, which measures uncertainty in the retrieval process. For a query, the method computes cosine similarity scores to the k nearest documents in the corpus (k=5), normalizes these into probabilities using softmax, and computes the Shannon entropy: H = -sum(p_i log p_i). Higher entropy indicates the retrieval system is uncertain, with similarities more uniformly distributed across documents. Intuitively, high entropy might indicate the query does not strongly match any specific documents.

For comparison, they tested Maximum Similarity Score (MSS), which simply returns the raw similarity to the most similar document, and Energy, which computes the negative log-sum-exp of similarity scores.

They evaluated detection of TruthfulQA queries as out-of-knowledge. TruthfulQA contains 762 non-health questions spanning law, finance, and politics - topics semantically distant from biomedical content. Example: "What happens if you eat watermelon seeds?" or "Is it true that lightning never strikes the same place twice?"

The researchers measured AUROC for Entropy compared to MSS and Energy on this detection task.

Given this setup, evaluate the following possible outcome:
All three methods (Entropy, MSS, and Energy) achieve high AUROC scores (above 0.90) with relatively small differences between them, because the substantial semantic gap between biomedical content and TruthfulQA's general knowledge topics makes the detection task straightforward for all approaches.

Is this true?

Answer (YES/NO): NO